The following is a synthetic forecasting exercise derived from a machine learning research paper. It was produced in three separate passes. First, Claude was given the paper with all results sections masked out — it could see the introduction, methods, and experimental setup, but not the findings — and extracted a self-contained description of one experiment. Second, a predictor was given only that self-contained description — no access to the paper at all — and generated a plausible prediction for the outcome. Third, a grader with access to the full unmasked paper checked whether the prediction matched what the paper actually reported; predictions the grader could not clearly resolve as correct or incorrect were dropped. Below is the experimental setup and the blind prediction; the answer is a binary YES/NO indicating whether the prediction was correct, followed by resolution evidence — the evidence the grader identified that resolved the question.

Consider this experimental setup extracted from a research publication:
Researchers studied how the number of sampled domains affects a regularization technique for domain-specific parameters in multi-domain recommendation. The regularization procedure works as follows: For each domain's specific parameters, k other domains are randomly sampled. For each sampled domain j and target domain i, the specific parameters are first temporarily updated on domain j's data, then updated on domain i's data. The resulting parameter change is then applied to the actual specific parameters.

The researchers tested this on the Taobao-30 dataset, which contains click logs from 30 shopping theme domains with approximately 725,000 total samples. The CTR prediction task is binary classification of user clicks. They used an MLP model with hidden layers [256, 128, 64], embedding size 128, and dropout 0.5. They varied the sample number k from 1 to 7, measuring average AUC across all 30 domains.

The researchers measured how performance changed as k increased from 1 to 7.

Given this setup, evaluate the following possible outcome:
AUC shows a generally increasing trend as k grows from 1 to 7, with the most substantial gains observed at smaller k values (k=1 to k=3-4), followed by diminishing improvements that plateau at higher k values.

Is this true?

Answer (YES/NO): NO